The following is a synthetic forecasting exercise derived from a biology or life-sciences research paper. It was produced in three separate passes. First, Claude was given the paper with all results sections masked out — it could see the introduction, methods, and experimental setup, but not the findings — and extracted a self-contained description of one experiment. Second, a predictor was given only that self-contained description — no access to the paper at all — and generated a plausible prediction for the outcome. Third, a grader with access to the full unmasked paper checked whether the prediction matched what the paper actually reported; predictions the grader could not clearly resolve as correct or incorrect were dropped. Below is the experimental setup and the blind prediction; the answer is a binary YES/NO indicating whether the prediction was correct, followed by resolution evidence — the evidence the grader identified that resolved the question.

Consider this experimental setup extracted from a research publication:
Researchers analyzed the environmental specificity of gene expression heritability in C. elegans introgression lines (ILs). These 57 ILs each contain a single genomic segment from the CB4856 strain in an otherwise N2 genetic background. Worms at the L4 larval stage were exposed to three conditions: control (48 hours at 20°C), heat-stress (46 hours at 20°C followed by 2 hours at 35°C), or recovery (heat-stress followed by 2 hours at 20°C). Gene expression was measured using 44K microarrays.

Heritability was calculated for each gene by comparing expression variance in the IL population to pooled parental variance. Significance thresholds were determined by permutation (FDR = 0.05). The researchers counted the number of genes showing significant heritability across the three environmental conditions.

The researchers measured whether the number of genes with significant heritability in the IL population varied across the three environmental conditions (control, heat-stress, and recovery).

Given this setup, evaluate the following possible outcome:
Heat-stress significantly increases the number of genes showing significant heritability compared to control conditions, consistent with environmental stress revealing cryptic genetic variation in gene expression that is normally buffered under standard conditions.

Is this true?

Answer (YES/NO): NO